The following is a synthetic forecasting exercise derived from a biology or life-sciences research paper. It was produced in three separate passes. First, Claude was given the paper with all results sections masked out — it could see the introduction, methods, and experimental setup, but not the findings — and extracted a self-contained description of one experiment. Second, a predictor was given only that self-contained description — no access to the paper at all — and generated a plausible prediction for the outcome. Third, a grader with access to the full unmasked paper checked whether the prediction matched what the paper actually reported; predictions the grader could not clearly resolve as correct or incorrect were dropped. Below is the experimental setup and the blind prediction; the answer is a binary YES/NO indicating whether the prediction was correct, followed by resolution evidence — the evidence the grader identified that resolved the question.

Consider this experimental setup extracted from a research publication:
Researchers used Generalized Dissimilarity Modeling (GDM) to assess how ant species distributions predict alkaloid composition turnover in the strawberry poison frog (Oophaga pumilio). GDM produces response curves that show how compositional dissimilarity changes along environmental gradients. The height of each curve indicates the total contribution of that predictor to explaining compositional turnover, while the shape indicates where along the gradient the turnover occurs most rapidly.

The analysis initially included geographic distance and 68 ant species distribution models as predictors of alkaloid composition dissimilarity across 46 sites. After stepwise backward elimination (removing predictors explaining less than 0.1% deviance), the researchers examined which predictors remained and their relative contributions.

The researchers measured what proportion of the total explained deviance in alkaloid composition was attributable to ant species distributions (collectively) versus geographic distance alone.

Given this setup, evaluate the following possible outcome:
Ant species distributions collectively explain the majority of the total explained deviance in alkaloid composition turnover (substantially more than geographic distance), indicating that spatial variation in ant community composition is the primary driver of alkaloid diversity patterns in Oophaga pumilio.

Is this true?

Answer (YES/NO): YES